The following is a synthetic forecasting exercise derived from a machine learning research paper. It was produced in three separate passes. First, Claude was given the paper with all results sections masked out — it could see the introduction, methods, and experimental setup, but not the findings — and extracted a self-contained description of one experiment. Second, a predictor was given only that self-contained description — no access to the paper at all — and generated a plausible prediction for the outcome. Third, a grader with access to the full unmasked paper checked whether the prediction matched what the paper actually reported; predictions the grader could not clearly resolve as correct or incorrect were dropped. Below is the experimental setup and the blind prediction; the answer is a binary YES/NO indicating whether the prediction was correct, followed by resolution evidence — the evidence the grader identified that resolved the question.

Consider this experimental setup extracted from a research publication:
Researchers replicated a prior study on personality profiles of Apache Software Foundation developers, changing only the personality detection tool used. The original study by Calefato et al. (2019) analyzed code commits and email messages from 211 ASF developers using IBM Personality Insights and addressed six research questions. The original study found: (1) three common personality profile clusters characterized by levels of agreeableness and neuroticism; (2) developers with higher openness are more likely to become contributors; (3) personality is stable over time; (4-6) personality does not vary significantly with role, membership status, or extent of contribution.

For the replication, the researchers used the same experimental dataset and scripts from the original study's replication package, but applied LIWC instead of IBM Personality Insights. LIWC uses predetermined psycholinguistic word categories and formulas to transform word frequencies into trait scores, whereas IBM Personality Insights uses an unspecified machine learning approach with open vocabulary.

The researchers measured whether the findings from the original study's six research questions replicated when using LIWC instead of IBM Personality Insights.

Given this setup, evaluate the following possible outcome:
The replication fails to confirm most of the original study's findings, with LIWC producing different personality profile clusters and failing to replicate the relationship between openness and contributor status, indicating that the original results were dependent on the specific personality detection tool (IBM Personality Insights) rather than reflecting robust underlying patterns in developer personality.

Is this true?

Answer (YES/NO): NO